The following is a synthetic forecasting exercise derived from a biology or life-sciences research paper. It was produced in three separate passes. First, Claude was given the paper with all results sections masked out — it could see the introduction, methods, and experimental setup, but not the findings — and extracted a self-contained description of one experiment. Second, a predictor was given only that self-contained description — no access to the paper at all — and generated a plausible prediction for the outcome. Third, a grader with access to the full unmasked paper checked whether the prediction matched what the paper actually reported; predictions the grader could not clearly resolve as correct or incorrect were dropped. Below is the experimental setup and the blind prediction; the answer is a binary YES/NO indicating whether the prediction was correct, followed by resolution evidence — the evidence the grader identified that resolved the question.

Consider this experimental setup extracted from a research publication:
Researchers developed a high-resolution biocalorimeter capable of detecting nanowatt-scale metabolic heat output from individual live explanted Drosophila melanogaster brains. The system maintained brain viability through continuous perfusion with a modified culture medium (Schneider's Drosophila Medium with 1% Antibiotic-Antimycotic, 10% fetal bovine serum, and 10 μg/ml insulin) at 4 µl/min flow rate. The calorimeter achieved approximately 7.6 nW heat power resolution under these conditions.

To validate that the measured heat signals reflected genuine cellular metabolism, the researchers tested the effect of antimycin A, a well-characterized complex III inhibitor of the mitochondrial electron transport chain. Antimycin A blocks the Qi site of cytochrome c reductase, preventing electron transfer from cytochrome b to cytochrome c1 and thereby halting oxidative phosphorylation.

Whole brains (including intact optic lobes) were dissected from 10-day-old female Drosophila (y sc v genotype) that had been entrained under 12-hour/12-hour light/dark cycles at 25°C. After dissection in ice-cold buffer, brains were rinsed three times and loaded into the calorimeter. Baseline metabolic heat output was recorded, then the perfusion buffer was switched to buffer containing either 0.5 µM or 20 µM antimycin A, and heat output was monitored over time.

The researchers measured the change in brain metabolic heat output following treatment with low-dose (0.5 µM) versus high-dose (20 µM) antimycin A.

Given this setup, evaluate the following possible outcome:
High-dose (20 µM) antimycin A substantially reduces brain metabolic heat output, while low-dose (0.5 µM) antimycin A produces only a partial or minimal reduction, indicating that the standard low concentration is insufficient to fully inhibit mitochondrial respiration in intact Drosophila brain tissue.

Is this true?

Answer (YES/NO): YES